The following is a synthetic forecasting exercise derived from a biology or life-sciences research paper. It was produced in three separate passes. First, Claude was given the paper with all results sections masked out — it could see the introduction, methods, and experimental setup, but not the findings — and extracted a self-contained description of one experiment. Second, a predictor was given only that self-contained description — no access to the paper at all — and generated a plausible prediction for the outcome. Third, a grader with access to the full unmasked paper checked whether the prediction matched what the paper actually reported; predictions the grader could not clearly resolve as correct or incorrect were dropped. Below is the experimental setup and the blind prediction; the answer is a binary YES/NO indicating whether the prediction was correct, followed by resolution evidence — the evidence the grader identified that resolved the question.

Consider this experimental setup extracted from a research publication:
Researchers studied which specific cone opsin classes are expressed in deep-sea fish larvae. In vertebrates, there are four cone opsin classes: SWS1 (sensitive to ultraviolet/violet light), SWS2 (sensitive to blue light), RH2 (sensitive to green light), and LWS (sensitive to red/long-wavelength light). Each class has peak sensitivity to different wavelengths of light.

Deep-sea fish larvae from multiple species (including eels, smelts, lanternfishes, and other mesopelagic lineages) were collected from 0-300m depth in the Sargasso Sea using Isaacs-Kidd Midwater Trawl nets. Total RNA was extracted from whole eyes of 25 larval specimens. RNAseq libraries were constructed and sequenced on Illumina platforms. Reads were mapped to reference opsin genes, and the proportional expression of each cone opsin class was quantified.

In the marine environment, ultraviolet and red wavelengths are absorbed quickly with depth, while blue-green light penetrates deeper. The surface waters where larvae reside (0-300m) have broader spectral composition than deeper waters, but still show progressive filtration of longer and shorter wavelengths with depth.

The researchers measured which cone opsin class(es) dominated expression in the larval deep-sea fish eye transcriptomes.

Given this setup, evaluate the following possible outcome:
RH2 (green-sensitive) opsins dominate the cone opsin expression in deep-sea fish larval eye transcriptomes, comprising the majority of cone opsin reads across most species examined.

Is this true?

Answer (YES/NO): YES